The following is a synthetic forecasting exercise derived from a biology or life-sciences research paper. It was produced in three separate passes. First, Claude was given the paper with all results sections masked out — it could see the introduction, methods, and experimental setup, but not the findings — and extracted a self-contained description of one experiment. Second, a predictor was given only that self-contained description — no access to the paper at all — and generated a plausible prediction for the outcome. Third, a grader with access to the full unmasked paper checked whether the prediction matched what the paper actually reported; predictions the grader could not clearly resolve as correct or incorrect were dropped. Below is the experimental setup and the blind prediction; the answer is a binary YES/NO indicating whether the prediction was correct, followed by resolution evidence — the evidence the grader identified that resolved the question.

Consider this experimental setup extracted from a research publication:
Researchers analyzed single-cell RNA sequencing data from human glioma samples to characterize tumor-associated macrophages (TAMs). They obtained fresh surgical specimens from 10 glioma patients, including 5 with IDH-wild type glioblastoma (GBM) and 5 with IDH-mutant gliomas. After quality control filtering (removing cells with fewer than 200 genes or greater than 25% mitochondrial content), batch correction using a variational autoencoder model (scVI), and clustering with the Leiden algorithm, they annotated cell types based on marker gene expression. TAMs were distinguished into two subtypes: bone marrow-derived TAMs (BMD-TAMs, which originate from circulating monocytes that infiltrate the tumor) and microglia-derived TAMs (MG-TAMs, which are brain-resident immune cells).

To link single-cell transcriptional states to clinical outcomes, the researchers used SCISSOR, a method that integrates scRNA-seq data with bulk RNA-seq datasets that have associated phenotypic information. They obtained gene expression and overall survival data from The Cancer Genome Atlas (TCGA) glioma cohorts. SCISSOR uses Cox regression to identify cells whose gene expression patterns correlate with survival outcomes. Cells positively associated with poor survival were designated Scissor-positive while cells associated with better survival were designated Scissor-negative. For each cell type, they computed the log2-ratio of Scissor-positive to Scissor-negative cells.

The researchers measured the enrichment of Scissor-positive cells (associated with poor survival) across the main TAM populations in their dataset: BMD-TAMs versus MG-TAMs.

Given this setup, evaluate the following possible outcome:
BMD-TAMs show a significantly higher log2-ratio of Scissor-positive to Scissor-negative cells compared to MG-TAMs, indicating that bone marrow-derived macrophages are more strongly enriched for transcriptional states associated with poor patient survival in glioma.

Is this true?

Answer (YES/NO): YES